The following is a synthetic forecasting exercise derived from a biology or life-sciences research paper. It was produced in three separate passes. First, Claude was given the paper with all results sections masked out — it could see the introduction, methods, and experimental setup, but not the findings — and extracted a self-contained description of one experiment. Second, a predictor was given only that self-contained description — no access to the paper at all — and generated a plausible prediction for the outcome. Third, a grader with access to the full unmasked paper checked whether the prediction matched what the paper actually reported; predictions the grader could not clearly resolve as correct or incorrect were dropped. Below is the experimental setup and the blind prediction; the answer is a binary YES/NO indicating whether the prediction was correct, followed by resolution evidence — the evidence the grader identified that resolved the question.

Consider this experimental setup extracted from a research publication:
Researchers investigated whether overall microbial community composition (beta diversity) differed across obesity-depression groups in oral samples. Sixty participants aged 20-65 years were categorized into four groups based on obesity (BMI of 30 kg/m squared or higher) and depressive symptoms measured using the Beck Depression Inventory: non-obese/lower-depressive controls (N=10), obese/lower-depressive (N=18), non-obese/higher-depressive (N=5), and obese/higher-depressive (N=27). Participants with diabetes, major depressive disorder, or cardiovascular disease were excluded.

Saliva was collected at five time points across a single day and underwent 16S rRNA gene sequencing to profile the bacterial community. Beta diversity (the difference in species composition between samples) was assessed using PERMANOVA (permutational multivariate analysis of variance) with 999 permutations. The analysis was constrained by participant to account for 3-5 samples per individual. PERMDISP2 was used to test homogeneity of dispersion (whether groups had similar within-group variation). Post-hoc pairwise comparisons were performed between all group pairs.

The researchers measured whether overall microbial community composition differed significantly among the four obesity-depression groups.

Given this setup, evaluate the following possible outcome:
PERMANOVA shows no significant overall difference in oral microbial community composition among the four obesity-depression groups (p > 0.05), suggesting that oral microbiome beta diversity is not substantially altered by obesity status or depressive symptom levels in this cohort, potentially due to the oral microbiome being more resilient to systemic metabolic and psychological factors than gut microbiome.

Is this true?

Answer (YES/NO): NO